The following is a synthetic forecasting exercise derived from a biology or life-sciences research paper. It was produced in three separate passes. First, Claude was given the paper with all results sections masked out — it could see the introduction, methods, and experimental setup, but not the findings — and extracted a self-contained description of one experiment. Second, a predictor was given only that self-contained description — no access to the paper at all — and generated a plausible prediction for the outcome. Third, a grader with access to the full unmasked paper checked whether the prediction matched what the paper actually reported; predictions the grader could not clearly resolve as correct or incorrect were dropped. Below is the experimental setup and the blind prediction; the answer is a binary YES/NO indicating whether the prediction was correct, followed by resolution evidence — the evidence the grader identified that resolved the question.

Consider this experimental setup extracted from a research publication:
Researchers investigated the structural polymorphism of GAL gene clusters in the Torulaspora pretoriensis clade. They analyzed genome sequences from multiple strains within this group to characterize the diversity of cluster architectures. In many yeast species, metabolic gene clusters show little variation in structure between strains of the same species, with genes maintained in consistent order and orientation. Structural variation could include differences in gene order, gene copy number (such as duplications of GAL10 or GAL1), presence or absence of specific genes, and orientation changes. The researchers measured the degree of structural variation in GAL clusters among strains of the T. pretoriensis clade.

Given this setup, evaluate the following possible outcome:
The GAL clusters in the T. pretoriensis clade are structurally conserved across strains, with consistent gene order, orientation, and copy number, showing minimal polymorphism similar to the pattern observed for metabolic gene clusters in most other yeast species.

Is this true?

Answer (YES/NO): NO